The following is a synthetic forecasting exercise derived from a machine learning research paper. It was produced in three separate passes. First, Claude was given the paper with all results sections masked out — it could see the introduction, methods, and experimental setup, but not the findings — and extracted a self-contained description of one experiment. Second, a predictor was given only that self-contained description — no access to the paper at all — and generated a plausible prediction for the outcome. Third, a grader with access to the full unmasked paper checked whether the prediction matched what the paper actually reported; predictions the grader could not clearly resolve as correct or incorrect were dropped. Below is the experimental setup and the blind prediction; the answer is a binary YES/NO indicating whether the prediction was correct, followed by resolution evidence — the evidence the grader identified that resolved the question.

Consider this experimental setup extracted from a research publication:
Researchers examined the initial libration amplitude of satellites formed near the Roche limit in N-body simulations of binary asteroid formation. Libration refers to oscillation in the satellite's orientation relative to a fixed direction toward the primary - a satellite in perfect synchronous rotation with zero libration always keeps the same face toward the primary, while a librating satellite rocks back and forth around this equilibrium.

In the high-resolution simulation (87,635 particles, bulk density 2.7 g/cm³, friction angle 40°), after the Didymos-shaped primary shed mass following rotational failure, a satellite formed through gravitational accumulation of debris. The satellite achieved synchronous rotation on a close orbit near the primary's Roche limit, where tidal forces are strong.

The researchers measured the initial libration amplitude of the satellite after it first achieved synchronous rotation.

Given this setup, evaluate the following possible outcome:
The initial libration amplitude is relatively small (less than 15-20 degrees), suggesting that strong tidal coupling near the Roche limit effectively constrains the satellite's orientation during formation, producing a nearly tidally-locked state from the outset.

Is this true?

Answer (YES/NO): NO